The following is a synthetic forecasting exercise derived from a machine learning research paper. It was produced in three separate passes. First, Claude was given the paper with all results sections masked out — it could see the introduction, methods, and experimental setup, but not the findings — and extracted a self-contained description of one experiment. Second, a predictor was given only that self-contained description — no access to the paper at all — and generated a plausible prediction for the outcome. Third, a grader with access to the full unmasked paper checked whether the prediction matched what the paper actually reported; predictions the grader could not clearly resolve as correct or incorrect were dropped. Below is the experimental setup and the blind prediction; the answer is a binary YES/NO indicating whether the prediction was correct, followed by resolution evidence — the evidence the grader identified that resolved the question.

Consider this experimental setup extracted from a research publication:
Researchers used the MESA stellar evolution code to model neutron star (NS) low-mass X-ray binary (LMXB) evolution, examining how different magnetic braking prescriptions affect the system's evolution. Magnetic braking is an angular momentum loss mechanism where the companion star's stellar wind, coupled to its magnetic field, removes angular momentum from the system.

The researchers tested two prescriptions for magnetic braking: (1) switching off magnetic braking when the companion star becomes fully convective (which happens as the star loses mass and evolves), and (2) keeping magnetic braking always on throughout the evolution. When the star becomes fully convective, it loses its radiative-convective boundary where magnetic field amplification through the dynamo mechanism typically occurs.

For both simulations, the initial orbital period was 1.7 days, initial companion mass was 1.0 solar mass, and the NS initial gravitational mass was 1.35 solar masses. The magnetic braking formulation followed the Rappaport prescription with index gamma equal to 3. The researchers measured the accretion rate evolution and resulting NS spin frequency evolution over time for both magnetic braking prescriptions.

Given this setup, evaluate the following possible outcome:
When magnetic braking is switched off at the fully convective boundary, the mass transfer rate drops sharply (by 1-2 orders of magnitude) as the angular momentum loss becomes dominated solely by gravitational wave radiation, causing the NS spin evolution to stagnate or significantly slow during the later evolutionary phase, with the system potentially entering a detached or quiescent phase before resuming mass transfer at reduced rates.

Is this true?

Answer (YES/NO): NO